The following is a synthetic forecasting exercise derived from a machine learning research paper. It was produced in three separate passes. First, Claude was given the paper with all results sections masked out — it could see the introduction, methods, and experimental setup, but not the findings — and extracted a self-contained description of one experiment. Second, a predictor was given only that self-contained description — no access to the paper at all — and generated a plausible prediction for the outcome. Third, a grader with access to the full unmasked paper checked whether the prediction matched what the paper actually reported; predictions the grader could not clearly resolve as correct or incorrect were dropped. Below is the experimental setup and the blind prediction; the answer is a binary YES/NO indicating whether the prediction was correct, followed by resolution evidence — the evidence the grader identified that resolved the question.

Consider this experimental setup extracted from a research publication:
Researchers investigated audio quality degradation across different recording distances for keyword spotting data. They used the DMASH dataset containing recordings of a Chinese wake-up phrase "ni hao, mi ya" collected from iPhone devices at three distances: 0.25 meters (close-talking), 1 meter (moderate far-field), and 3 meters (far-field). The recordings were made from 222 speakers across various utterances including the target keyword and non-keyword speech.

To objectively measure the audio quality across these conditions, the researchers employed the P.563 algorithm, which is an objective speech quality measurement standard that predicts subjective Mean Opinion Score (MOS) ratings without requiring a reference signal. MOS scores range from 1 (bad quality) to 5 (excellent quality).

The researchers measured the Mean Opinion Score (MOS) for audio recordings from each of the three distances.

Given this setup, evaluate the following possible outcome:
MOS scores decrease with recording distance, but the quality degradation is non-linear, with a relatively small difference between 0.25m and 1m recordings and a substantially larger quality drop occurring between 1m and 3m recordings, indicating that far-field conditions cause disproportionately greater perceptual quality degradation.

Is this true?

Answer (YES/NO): NO